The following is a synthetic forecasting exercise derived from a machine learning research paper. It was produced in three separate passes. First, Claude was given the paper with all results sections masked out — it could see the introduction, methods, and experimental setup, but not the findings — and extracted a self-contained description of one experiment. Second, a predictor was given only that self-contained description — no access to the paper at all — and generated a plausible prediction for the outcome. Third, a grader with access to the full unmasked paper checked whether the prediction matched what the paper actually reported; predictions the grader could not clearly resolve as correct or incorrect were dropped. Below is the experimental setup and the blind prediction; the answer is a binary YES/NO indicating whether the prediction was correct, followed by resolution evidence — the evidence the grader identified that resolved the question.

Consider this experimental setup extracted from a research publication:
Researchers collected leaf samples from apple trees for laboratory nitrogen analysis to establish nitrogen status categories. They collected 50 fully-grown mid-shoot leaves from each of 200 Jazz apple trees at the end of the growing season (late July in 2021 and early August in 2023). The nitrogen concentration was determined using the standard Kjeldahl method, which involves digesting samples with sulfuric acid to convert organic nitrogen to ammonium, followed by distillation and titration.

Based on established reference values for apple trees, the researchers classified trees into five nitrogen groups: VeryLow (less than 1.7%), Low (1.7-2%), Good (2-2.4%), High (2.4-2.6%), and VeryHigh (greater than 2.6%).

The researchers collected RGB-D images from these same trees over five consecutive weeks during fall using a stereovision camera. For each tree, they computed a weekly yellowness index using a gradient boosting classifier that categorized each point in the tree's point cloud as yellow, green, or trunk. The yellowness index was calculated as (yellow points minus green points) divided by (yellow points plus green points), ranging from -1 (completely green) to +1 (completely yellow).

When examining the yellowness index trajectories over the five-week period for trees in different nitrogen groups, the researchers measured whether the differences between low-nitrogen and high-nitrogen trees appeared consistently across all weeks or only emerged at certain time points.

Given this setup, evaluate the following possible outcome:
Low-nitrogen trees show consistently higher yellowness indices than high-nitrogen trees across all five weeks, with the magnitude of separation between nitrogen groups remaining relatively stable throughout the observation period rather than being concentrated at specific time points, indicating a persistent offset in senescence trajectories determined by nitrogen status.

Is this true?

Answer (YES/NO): NO